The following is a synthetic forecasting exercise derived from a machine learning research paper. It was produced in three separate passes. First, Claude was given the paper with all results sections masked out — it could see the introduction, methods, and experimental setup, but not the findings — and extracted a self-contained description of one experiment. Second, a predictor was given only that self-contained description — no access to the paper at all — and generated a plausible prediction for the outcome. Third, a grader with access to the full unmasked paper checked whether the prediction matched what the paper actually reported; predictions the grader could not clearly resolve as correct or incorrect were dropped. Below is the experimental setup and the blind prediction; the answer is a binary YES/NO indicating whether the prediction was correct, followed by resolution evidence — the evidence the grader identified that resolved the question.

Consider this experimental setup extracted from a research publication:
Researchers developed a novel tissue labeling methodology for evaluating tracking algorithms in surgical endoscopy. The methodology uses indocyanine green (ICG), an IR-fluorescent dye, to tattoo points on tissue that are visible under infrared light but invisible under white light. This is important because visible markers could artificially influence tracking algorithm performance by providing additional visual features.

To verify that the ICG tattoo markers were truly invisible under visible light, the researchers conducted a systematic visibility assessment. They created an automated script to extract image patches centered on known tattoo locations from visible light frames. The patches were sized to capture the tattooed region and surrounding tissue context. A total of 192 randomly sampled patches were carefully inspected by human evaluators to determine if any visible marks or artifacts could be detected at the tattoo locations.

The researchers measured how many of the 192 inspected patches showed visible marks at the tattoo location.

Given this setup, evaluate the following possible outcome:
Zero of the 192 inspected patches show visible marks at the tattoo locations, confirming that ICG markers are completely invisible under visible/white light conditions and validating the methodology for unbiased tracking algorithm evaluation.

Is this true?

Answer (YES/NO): NO